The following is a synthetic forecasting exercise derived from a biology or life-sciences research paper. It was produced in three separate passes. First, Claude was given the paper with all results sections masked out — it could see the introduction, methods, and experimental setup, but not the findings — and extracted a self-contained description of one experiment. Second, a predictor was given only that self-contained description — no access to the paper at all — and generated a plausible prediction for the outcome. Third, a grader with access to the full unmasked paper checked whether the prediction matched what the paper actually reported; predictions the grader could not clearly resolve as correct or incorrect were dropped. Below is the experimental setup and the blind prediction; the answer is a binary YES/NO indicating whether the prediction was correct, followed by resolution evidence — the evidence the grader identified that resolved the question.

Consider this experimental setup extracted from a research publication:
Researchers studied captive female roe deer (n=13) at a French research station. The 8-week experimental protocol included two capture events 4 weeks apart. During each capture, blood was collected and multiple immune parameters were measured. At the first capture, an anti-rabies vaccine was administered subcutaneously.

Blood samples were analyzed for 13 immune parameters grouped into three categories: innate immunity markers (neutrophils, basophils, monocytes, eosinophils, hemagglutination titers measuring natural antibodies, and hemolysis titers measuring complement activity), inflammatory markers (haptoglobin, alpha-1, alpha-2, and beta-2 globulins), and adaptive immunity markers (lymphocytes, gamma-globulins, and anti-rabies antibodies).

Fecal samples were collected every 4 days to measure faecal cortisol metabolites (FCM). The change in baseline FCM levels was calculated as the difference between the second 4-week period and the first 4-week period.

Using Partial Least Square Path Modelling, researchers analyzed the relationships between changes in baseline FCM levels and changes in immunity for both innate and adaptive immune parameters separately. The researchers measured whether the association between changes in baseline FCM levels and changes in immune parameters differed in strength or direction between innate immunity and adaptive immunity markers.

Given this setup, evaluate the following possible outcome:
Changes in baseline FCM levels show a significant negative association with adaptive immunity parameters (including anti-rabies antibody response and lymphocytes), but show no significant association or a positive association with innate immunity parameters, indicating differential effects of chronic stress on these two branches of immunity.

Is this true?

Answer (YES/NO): NO